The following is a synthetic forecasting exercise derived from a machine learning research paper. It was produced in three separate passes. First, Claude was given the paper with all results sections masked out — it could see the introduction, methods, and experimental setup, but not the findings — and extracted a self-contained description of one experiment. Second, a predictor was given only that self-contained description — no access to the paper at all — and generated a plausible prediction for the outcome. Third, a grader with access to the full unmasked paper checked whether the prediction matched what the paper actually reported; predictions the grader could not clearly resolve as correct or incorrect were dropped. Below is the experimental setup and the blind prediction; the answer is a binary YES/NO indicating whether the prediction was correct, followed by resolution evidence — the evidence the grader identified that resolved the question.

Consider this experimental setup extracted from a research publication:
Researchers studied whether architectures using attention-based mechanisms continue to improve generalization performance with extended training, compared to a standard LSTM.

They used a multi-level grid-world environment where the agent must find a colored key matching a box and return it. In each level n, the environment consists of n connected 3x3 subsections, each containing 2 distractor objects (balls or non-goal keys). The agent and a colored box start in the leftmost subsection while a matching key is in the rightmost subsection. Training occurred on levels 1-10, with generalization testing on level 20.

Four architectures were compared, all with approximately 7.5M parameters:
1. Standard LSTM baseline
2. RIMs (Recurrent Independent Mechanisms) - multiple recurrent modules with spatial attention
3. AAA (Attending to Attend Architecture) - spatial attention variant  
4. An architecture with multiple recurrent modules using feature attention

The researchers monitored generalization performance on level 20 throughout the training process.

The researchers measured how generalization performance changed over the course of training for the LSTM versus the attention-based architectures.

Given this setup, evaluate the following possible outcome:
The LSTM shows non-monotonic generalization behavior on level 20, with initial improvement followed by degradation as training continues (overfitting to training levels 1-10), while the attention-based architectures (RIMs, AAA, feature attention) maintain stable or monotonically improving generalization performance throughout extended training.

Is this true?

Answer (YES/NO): YES